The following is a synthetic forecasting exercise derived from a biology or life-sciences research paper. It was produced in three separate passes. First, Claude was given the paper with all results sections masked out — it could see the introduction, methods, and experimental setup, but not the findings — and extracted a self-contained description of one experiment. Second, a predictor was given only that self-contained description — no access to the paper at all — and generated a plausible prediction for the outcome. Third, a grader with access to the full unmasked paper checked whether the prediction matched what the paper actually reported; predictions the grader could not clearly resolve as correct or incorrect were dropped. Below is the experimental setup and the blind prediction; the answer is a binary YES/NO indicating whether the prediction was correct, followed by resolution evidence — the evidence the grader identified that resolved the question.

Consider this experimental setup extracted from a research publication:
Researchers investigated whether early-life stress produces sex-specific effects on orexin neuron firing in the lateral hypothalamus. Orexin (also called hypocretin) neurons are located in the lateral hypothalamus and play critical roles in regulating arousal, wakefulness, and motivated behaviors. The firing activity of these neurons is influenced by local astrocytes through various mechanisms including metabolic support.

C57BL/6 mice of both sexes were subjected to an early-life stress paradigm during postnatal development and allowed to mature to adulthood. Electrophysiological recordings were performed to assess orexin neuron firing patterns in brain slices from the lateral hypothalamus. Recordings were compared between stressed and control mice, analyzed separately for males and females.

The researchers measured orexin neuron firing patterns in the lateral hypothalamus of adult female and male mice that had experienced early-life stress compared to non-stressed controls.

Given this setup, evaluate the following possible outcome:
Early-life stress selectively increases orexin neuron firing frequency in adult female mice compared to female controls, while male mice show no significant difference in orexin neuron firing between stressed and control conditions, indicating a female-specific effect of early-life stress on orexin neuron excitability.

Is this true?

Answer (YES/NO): NO